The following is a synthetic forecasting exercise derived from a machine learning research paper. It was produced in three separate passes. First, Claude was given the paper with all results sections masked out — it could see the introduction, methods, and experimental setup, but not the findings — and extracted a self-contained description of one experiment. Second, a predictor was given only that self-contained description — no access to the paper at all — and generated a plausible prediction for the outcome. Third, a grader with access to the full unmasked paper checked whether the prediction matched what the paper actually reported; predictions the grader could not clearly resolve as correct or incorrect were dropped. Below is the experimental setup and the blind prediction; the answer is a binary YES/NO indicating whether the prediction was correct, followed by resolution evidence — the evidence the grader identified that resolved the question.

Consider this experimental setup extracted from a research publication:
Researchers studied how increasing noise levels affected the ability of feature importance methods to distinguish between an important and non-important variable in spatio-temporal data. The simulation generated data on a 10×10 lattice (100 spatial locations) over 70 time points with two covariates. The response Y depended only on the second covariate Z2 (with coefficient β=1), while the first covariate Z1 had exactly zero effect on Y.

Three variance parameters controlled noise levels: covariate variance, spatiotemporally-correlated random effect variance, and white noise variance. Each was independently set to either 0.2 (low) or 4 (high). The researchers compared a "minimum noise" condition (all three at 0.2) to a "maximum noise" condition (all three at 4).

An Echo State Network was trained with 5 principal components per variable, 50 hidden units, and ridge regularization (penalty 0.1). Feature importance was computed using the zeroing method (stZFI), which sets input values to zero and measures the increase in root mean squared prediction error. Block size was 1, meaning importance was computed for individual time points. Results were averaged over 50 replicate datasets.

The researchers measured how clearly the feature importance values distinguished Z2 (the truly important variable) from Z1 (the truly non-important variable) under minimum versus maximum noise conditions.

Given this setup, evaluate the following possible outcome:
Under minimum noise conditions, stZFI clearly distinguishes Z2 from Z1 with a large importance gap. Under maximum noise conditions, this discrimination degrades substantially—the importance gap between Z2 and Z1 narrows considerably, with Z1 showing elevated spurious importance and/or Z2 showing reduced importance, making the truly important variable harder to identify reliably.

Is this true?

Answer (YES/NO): NO